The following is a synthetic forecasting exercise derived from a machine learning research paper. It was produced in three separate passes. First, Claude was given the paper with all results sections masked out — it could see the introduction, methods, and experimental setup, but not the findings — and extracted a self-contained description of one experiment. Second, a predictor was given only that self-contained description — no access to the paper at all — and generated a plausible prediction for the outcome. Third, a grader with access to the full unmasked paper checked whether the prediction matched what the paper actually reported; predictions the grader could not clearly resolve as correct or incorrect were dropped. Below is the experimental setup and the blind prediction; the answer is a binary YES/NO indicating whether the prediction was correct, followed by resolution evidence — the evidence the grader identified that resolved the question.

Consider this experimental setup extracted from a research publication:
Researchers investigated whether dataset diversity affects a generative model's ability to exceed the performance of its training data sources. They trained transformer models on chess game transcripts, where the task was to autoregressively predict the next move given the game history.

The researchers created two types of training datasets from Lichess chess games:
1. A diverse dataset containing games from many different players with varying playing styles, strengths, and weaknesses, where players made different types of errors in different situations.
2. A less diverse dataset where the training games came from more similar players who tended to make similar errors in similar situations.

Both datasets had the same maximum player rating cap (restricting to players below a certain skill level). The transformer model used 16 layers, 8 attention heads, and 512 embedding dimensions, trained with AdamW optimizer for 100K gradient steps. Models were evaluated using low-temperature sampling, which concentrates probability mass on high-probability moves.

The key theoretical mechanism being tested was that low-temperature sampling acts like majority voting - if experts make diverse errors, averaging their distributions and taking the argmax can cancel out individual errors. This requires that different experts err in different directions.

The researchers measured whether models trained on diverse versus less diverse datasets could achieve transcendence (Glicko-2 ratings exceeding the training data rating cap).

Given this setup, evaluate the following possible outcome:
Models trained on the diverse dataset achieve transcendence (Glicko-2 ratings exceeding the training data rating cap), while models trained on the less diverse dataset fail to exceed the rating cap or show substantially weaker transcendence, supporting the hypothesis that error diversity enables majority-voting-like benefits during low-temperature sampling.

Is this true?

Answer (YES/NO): YES